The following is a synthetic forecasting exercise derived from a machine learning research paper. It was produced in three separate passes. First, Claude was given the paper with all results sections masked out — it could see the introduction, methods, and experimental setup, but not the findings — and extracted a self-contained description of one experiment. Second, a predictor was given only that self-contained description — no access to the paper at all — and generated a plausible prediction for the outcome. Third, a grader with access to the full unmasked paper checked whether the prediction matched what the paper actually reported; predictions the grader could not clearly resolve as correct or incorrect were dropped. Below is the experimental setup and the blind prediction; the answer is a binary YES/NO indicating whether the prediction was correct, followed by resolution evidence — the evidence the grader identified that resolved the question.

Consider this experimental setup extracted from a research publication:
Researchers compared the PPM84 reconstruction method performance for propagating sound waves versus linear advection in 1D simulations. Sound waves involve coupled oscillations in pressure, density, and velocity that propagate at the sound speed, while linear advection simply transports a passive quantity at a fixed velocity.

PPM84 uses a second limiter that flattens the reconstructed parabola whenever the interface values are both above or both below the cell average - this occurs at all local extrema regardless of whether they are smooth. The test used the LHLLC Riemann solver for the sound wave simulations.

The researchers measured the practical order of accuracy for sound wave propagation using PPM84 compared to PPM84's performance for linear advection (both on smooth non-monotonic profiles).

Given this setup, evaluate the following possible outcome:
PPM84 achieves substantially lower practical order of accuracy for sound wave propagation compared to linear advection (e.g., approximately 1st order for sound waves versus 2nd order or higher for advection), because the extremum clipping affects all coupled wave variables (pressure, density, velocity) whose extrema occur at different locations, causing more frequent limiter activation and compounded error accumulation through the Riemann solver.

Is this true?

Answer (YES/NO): NO